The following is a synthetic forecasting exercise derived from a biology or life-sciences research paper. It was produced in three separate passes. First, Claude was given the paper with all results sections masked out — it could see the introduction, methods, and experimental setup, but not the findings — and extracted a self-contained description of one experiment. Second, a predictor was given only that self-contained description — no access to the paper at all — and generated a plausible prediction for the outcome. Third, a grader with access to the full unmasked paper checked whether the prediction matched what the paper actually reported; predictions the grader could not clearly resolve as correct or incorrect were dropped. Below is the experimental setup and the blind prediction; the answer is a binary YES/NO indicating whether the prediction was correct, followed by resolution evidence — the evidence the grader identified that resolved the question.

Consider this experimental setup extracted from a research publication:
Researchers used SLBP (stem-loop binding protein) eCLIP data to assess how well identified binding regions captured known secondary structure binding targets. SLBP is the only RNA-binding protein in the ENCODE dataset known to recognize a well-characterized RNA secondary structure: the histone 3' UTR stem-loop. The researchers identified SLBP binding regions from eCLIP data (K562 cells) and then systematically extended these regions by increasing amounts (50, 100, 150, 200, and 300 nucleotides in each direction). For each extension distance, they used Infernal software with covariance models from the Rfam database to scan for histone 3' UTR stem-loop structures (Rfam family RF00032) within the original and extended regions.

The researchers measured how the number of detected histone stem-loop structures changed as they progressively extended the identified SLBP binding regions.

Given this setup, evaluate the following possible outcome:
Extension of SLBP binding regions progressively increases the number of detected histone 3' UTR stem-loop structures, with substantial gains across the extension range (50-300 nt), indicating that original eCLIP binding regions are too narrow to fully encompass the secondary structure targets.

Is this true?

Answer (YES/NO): YES